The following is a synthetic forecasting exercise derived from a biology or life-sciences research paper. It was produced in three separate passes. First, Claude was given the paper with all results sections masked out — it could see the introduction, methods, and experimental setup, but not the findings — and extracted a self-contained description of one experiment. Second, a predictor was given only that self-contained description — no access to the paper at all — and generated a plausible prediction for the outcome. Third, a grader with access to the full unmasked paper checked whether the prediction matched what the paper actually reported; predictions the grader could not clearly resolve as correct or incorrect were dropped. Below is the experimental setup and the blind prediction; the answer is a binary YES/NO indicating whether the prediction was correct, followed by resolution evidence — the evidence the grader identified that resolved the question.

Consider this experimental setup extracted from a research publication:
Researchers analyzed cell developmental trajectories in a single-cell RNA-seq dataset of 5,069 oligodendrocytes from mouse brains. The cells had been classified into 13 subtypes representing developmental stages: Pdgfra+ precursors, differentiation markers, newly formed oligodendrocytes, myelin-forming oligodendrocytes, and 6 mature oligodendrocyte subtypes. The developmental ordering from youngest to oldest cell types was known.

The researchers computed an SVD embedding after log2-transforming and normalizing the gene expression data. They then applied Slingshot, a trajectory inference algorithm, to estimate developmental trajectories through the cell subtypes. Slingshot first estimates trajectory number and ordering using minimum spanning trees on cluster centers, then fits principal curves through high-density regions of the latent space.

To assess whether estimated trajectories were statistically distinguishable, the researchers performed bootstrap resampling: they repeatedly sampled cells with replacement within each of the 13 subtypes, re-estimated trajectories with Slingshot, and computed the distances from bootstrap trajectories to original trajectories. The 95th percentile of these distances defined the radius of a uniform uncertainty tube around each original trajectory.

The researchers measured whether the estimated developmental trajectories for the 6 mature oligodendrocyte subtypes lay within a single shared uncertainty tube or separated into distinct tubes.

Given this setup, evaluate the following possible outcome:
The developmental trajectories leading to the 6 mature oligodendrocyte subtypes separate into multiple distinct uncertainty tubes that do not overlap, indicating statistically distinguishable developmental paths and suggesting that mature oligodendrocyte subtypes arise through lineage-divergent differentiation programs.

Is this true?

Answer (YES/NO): NO